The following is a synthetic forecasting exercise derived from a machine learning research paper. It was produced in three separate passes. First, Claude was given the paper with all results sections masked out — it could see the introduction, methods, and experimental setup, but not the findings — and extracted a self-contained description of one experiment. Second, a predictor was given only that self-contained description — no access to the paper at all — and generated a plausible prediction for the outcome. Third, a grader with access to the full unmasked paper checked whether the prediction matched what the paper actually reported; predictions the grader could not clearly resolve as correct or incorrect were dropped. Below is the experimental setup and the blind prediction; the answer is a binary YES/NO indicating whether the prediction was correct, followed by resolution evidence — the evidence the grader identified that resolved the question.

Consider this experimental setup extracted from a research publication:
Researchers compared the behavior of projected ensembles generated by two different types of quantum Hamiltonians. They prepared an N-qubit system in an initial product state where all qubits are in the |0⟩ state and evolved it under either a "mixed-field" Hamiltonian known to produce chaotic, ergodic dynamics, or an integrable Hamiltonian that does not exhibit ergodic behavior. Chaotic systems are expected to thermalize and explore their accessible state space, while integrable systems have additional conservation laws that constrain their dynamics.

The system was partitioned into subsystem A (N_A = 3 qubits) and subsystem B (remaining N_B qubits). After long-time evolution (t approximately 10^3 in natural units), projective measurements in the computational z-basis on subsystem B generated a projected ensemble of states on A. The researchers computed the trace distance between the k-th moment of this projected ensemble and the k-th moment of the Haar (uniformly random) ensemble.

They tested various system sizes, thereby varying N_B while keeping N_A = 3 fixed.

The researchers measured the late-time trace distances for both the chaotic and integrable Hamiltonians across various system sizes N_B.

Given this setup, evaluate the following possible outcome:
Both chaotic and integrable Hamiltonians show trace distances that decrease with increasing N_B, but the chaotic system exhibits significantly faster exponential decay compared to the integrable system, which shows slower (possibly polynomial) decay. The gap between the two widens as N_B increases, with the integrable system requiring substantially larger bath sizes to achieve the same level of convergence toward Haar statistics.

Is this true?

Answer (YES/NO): NO